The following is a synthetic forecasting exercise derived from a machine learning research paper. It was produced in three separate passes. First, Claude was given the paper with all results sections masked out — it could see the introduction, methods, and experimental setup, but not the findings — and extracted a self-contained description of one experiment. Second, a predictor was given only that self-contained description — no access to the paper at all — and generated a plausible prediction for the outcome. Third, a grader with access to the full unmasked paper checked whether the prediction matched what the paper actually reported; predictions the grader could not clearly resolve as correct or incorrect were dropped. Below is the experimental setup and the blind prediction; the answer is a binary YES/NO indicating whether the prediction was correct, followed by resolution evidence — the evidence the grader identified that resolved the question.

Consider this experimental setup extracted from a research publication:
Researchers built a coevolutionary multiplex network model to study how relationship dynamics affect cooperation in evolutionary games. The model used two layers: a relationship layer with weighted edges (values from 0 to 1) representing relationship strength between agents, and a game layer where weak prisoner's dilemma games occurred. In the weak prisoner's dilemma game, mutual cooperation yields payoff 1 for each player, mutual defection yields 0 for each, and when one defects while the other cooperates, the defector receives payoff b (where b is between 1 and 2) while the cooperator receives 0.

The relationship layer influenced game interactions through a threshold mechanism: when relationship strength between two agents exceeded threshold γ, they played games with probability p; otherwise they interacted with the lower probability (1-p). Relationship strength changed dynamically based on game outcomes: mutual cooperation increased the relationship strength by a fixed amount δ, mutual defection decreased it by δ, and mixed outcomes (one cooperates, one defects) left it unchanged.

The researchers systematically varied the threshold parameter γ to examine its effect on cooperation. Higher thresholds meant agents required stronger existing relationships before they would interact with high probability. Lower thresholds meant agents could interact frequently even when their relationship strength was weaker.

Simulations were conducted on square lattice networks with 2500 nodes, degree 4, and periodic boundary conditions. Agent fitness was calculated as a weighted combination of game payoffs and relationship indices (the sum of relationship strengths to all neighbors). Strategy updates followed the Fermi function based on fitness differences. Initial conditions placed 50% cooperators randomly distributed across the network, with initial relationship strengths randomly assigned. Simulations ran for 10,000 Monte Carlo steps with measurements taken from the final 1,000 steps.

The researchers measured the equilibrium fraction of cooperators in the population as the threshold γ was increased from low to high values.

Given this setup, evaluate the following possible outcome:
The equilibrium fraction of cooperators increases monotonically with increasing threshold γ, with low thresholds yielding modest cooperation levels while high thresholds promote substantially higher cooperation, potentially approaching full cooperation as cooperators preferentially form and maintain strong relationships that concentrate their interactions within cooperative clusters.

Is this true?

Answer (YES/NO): NO